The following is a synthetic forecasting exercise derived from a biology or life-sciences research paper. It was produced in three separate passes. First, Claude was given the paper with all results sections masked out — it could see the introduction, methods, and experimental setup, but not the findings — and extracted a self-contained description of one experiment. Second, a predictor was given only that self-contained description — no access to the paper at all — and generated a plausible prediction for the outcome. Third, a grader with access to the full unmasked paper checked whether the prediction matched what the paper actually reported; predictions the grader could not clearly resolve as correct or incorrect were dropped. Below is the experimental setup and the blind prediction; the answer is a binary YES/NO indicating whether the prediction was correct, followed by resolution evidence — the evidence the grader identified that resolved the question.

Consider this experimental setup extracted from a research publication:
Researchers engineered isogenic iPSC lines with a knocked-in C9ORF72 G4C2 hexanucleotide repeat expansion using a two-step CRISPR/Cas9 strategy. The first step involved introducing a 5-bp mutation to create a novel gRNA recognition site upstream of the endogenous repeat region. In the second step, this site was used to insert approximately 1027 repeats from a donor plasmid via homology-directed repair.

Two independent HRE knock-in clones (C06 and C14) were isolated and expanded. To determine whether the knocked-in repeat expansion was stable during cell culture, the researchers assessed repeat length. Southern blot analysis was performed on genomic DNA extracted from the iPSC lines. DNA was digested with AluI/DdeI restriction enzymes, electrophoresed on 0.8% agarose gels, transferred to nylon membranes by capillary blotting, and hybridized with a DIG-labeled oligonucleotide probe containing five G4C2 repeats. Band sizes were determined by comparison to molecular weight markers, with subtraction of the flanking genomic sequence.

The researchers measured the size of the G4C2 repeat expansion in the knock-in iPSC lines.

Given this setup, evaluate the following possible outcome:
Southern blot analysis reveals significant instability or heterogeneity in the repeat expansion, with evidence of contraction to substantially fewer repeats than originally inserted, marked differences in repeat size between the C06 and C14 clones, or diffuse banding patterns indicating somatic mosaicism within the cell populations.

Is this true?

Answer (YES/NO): YES